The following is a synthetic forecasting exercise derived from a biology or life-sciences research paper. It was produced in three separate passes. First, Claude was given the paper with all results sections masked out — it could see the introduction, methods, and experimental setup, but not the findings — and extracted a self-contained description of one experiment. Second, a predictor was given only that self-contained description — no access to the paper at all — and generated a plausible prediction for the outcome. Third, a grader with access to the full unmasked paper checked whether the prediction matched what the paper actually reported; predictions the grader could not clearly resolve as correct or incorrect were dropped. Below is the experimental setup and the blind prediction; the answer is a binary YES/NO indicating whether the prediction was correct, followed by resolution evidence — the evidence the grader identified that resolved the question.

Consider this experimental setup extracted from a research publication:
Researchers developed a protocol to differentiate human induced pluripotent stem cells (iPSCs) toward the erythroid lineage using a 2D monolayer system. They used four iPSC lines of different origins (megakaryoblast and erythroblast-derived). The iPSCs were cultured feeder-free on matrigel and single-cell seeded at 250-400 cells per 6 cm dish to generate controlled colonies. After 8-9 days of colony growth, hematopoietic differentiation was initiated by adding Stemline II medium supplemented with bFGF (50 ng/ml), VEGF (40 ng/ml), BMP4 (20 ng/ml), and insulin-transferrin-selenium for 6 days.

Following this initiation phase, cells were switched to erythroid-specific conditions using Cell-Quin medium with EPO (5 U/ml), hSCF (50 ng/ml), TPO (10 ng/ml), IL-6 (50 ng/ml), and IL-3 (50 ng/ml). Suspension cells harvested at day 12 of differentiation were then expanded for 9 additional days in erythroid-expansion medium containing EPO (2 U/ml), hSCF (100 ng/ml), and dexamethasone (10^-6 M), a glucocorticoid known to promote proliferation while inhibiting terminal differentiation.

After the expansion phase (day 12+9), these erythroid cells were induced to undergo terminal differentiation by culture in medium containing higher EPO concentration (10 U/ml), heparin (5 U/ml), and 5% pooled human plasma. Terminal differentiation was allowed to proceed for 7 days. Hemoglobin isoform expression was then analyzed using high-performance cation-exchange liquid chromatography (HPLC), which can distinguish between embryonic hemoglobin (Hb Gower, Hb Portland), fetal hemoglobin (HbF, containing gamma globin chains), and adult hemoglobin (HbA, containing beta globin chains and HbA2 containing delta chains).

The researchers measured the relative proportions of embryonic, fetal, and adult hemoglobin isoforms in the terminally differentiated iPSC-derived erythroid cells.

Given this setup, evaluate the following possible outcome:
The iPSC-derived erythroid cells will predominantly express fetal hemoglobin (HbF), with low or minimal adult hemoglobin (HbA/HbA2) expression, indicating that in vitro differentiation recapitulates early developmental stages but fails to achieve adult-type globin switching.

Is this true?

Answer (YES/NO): YES